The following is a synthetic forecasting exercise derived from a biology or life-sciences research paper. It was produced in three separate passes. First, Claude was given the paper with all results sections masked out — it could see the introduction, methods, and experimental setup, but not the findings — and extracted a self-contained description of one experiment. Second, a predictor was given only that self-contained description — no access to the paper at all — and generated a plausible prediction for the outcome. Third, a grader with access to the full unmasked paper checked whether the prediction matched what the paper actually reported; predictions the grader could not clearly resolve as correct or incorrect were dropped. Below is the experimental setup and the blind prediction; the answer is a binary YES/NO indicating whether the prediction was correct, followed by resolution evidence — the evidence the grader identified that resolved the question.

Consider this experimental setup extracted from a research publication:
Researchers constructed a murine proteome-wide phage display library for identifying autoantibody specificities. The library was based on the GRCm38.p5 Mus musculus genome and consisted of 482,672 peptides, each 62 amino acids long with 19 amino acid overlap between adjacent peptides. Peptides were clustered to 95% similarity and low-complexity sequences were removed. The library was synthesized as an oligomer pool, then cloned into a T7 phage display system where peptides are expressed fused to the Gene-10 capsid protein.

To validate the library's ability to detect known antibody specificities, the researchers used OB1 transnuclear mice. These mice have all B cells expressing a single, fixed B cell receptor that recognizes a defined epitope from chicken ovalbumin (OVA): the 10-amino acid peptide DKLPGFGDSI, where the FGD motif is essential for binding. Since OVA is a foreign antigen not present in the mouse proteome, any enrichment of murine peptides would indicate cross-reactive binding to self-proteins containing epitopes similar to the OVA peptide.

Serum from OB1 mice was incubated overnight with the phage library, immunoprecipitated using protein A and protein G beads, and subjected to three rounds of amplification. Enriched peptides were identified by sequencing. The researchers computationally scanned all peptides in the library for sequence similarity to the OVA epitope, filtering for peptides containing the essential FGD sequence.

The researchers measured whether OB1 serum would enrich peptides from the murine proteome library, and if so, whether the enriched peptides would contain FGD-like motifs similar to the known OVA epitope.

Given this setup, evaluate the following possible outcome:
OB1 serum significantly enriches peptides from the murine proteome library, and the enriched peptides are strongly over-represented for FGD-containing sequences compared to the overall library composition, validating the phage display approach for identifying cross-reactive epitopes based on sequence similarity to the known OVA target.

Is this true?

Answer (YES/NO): YES